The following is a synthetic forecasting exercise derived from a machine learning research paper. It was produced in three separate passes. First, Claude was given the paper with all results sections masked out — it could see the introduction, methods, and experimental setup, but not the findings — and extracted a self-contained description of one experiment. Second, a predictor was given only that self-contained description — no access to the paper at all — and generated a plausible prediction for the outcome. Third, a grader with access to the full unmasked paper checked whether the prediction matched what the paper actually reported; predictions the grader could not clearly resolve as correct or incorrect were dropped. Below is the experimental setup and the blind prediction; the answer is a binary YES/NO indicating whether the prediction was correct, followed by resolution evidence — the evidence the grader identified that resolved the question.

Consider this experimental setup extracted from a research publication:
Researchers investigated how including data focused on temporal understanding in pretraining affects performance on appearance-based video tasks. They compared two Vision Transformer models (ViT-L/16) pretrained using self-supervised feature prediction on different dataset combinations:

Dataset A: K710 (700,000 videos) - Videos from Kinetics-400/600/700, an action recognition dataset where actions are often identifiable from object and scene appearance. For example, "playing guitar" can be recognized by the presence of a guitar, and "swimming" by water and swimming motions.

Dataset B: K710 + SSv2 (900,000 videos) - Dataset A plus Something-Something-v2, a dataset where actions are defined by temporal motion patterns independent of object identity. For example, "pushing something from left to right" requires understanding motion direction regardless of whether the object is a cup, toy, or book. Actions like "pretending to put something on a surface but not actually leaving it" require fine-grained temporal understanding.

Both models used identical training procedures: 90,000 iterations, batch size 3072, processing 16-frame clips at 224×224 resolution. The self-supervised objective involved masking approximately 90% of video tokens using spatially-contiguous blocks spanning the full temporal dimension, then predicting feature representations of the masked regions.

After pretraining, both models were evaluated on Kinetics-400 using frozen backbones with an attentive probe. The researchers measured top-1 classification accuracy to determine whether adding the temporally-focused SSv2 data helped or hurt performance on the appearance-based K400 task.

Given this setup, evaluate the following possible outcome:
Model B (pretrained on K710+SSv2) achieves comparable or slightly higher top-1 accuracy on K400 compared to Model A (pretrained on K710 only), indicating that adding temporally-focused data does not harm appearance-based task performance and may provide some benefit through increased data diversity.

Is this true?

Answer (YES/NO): NO